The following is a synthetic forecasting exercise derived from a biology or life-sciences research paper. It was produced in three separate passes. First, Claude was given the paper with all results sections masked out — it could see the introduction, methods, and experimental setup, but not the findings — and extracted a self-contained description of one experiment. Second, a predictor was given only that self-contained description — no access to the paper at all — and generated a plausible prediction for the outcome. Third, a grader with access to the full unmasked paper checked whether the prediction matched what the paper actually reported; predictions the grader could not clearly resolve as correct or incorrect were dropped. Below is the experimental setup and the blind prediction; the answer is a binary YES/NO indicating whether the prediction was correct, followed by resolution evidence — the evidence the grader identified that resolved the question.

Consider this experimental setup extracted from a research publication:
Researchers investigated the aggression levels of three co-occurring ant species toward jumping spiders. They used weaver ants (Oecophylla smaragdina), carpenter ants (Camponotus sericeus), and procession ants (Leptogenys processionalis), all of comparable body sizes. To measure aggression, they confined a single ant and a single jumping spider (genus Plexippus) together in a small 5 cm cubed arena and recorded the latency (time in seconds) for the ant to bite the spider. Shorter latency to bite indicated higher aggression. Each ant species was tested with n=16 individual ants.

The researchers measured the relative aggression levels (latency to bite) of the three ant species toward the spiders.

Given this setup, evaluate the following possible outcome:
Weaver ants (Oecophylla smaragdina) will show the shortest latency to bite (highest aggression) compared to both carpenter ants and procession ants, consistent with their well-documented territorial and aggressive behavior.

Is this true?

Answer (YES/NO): NO